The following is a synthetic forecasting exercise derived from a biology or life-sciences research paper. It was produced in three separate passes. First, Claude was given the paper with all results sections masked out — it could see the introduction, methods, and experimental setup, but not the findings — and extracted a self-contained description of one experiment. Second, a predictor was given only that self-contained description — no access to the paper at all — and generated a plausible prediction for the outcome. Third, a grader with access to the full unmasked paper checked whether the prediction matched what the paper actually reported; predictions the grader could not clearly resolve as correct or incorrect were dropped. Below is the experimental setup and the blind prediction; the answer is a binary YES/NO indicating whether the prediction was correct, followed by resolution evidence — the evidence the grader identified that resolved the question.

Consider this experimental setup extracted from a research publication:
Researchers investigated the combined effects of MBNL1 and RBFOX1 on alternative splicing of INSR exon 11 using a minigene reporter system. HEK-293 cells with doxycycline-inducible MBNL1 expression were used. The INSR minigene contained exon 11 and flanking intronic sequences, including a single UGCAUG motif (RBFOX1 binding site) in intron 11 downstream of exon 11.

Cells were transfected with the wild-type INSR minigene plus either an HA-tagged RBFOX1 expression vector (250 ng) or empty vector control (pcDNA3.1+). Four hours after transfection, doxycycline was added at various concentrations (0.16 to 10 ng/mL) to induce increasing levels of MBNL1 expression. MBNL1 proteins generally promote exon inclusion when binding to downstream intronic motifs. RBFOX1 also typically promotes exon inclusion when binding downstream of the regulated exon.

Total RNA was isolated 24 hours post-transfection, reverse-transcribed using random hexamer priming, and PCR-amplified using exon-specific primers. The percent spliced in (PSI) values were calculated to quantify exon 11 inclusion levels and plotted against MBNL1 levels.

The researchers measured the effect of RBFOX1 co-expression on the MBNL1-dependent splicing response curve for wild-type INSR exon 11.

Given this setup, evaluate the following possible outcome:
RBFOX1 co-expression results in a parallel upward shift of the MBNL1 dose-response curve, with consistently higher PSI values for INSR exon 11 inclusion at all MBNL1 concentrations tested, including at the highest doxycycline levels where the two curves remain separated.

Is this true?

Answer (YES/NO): NO